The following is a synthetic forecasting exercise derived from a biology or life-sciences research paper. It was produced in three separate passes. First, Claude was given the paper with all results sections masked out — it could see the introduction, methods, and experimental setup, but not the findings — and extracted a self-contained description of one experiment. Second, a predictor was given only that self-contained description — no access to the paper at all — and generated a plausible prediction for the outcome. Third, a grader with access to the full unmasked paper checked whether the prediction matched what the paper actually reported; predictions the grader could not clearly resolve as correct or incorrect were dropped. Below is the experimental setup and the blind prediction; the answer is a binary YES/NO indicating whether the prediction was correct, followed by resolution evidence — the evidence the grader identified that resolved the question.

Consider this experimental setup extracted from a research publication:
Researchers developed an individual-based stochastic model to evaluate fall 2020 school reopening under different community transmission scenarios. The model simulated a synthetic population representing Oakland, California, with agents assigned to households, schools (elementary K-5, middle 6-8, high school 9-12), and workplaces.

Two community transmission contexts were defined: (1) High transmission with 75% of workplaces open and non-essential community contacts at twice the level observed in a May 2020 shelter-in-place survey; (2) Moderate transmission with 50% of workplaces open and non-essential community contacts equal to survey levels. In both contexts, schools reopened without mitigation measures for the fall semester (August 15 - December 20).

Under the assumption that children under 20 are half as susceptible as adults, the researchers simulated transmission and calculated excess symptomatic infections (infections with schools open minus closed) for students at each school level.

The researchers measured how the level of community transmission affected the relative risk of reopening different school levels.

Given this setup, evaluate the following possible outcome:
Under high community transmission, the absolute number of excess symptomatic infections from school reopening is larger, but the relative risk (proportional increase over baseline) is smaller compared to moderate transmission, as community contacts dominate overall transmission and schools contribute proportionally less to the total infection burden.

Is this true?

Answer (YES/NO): NO